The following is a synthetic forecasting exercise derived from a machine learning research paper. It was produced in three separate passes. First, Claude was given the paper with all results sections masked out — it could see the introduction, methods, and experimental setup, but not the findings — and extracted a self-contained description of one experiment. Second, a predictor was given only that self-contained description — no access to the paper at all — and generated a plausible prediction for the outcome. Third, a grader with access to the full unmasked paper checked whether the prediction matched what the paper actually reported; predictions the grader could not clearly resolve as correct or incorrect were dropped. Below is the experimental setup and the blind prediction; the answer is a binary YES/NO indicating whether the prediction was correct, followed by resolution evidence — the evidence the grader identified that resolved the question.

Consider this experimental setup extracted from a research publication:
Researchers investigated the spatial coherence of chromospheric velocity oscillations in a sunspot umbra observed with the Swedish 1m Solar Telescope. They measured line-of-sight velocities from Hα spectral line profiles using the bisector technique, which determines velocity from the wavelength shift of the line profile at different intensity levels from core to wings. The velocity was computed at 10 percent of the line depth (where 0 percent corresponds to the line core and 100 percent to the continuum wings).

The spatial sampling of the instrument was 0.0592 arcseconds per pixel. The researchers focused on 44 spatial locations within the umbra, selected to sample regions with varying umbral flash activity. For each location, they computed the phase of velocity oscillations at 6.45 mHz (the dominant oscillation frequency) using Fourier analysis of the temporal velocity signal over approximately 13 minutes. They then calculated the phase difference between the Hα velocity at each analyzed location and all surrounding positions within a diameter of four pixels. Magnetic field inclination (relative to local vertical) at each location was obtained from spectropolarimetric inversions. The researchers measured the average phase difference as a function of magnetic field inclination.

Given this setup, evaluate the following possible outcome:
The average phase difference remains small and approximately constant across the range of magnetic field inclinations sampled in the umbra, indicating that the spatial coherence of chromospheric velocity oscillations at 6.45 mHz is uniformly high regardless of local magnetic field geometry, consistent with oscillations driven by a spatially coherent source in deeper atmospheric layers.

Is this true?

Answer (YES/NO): YES